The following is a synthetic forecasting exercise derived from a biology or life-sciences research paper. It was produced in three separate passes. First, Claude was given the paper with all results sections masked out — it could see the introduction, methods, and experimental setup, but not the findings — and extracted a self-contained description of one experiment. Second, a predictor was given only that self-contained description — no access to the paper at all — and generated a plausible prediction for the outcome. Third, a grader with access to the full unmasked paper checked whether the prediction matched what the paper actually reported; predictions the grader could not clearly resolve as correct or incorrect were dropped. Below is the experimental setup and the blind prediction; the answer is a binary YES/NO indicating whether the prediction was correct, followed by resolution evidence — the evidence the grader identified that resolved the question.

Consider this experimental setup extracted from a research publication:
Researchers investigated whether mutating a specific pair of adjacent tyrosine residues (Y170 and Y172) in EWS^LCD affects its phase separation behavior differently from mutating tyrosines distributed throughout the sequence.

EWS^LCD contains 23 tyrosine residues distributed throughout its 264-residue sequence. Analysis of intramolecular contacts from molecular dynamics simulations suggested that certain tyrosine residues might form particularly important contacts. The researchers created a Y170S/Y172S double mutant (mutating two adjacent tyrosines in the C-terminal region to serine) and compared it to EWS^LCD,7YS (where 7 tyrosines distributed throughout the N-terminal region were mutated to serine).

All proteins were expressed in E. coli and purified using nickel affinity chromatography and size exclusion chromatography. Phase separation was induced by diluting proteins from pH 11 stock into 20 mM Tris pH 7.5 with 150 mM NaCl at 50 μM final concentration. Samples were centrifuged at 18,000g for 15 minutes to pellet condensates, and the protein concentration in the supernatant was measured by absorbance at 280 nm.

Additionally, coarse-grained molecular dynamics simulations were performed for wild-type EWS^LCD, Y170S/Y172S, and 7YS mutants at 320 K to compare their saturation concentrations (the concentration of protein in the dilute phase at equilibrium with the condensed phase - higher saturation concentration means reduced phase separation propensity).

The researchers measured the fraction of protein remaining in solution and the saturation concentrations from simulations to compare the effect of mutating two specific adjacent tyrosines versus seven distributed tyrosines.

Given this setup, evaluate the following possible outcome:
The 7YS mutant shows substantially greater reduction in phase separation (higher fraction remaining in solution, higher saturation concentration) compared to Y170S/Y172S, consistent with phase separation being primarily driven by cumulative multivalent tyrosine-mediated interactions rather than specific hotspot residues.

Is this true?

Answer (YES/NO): YES